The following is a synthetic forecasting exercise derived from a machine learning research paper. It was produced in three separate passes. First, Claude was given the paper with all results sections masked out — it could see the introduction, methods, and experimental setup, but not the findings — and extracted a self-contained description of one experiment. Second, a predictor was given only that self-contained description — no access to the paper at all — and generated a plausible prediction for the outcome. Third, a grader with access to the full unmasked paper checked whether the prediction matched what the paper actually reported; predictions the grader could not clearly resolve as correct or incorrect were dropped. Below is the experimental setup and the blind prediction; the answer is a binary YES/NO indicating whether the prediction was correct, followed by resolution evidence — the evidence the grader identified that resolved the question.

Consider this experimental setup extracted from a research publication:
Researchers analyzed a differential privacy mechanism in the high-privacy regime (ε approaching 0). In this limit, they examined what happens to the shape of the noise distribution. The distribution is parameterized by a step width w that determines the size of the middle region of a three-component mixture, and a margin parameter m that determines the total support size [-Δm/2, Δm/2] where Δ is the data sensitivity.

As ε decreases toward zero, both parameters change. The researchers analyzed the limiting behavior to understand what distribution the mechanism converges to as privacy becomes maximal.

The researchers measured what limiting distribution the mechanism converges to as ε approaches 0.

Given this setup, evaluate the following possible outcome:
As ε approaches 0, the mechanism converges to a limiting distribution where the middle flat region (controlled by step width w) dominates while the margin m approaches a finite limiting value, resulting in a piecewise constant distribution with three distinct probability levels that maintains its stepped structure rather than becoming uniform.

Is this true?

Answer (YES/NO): NO